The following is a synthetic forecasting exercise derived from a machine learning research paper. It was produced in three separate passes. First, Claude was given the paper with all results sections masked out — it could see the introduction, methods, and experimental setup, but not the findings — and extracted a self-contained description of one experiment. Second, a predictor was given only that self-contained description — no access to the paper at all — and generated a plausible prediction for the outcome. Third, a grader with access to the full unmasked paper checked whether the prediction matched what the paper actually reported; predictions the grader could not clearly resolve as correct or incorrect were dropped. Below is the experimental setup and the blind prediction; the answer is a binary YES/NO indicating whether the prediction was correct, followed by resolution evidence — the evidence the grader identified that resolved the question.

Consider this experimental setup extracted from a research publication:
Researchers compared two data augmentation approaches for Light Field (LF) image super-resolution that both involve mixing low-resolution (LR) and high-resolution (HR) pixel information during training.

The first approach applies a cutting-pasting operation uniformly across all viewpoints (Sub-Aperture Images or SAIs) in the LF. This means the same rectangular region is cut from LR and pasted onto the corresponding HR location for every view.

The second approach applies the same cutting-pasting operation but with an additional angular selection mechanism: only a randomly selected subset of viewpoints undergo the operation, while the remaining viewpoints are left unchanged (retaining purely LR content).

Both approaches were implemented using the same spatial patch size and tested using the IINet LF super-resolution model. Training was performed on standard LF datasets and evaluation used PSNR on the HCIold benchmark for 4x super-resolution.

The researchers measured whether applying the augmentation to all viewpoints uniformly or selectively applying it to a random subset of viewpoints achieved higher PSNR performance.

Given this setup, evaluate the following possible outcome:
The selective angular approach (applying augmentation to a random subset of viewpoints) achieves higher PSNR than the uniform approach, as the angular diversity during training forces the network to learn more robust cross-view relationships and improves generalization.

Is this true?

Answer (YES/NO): YES